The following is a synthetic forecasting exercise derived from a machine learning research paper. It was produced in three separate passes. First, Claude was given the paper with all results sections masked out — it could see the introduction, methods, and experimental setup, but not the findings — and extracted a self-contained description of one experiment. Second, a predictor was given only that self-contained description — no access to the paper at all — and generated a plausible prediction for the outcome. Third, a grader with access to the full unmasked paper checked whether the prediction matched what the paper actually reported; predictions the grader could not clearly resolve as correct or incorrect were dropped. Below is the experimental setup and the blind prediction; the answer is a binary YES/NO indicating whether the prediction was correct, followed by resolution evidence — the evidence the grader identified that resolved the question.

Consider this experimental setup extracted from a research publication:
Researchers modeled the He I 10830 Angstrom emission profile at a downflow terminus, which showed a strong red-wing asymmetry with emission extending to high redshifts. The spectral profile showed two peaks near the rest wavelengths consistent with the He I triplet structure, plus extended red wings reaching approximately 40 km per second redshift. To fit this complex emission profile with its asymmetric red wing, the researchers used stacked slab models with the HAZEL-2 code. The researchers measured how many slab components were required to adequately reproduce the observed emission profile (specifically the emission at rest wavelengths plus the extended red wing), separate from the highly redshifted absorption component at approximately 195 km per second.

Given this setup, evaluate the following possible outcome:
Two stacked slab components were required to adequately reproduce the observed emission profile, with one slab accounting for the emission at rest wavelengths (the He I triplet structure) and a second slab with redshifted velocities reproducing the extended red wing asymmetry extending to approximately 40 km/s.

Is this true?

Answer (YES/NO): NO